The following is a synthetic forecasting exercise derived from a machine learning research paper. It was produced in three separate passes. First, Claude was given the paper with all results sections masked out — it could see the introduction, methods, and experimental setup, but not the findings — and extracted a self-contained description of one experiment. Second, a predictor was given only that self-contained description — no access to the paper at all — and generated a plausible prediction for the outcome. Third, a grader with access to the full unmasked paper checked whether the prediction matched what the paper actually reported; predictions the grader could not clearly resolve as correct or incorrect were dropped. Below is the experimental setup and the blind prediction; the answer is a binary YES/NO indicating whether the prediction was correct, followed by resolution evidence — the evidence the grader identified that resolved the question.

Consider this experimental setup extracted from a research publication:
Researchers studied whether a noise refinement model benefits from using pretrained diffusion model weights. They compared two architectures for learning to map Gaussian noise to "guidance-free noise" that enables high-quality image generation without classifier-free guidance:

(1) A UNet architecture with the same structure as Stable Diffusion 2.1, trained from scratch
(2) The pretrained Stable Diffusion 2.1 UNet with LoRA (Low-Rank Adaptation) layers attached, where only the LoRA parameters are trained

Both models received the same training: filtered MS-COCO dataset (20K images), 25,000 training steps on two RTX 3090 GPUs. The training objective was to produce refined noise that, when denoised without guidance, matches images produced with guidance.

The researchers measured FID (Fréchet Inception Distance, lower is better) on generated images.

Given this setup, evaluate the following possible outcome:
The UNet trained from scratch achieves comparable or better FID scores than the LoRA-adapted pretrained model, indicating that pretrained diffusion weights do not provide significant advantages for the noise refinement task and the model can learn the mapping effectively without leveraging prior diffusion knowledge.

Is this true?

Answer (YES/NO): NO